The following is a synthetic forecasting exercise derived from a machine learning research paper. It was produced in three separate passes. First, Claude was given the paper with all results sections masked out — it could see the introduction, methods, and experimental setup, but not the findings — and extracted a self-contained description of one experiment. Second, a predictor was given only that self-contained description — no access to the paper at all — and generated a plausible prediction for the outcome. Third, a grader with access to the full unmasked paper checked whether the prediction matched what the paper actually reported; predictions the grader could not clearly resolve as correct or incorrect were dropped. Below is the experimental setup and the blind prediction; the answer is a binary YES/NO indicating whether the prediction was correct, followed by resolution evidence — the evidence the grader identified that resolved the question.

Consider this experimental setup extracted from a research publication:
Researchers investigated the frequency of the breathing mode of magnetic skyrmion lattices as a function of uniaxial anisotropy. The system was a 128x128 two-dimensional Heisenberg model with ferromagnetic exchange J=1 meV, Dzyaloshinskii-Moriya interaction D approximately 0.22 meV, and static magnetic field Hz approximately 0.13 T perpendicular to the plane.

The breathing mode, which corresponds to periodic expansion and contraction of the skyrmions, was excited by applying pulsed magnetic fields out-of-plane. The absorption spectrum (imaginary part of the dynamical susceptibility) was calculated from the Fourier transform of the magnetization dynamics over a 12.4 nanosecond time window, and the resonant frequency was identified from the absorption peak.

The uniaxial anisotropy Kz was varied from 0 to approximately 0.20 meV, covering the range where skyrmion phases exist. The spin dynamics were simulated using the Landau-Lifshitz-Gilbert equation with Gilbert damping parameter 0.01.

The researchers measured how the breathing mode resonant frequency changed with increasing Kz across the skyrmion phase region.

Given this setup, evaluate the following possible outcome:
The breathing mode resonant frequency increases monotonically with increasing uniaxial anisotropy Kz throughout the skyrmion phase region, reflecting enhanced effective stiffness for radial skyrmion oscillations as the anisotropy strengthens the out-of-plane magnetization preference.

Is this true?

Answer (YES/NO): NO